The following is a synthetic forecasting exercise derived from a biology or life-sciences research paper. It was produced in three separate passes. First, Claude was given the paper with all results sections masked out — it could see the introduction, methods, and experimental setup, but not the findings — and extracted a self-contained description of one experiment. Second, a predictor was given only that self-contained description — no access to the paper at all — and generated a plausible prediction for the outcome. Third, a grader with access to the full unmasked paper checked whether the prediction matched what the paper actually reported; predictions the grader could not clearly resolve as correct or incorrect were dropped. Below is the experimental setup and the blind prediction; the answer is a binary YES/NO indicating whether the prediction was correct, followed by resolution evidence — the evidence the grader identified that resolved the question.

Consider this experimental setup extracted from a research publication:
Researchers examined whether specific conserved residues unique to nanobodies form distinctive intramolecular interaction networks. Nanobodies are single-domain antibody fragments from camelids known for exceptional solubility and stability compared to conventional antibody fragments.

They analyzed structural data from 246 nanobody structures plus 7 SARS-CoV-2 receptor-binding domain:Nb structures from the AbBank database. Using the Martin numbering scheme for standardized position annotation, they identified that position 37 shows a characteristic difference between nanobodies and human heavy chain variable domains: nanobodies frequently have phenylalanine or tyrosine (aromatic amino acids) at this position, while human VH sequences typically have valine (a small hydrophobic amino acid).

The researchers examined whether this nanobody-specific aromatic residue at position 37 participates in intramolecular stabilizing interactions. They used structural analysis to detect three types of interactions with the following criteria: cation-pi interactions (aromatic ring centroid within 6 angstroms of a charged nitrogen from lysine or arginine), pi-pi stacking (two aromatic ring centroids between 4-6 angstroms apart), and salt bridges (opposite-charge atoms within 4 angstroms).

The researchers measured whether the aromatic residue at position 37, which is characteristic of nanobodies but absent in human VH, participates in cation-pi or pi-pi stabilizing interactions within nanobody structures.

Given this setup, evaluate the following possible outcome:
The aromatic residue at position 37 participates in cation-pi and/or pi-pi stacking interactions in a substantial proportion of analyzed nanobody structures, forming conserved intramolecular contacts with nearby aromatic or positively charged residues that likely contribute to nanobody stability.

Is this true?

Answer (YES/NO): YES